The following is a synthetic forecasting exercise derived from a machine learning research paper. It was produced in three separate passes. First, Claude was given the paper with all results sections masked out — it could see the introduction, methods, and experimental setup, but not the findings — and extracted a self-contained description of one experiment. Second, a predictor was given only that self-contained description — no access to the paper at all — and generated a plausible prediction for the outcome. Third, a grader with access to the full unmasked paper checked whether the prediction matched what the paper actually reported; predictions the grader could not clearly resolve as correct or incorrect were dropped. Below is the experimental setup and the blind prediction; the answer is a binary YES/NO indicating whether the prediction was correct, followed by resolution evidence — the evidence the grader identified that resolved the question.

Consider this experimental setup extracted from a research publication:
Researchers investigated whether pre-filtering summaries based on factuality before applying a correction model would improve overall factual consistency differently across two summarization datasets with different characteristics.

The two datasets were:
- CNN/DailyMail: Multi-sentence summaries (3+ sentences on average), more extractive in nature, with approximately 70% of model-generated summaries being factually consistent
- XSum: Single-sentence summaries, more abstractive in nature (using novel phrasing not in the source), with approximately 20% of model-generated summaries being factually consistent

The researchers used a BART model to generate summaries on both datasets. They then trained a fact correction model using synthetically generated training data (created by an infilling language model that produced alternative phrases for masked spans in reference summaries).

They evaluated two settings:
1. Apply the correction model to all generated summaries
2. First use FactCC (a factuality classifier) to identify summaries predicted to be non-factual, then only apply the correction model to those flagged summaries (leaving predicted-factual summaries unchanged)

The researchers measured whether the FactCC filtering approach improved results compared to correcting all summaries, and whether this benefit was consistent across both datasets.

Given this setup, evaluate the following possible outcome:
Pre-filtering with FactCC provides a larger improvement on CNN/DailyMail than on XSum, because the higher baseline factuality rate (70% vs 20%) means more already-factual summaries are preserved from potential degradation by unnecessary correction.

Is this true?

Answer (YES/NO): YES